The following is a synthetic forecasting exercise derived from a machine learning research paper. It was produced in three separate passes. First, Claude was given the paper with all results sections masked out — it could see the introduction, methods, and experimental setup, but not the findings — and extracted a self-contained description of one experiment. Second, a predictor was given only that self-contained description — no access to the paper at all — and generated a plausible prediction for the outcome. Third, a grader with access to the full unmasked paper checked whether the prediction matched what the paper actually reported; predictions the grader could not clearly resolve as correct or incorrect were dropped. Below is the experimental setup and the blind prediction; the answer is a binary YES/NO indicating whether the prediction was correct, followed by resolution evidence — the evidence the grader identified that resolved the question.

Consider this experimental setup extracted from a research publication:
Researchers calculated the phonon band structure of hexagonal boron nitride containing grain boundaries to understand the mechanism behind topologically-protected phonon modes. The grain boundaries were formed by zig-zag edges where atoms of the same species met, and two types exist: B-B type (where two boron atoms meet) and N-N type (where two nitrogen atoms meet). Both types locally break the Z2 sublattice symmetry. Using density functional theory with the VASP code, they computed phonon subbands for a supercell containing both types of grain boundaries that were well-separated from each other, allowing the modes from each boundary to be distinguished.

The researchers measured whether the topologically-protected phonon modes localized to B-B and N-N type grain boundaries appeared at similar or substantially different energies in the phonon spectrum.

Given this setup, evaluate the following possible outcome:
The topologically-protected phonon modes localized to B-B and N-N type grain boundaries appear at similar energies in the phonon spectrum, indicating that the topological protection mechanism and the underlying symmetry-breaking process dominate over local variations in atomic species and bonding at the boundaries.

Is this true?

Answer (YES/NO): YES